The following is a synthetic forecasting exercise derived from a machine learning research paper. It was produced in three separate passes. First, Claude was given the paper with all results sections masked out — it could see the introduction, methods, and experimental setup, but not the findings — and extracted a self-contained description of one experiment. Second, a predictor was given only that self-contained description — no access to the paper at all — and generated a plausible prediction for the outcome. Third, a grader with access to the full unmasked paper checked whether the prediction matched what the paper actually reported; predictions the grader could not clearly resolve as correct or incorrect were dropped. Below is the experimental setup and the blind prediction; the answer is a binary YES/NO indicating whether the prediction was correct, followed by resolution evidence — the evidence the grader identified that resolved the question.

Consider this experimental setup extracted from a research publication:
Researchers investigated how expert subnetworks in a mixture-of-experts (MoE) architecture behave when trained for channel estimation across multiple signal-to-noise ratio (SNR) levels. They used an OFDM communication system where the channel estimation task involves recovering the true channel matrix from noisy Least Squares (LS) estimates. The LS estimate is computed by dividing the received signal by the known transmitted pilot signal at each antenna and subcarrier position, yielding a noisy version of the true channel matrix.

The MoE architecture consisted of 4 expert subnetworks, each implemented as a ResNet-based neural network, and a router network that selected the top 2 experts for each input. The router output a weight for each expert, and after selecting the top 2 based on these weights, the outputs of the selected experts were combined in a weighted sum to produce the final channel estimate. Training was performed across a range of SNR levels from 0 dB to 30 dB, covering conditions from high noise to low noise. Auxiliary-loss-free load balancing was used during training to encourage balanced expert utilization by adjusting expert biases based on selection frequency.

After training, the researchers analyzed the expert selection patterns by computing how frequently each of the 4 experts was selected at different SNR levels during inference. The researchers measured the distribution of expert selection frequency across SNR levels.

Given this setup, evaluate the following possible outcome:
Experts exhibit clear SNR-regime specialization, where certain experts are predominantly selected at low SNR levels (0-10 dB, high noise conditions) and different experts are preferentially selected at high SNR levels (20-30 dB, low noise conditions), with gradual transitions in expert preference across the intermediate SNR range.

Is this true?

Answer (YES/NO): YES